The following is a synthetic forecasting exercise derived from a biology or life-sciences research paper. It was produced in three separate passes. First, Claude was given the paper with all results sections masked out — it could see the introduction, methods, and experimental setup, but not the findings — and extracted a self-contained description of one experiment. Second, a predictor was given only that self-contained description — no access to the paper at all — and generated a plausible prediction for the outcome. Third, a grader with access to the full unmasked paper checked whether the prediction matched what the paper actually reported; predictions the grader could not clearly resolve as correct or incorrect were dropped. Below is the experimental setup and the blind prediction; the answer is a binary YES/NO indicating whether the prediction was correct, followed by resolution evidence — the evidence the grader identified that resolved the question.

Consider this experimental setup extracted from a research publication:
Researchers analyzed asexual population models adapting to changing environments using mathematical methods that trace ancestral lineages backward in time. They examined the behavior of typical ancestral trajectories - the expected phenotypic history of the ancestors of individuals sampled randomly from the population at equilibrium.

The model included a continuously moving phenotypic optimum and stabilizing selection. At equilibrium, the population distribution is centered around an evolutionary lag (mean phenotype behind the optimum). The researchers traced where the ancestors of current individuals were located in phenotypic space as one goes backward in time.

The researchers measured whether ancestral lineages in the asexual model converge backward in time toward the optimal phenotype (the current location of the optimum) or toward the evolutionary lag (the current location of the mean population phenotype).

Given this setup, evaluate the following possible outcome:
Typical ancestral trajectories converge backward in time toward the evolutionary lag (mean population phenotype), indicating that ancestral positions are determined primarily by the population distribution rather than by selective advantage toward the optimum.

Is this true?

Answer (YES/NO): NO